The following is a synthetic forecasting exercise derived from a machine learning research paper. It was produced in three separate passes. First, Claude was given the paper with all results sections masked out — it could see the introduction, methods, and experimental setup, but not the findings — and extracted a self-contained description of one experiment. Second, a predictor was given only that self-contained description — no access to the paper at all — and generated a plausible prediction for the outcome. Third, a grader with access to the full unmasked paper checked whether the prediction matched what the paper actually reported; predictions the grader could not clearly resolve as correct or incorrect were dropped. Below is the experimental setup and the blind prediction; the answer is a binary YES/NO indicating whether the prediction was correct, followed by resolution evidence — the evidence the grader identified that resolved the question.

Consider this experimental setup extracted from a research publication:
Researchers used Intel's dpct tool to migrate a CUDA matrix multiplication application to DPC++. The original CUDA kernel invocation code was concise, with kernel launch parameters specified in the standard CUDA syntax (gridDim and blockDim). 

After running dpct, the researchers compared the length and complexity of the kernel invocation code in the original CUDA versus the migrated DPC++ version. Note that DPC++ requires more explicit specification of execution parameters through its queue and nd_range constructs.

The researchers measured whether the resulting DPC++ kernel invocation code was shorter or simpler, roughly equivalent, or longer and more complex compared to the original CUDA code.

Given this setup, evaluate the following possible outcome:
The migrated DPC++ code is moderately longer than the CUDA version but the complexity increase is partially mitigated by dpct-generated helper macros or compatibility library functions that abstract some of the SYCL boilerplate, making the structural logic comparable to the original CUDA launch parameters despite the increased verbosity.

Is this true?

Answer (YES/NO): NO